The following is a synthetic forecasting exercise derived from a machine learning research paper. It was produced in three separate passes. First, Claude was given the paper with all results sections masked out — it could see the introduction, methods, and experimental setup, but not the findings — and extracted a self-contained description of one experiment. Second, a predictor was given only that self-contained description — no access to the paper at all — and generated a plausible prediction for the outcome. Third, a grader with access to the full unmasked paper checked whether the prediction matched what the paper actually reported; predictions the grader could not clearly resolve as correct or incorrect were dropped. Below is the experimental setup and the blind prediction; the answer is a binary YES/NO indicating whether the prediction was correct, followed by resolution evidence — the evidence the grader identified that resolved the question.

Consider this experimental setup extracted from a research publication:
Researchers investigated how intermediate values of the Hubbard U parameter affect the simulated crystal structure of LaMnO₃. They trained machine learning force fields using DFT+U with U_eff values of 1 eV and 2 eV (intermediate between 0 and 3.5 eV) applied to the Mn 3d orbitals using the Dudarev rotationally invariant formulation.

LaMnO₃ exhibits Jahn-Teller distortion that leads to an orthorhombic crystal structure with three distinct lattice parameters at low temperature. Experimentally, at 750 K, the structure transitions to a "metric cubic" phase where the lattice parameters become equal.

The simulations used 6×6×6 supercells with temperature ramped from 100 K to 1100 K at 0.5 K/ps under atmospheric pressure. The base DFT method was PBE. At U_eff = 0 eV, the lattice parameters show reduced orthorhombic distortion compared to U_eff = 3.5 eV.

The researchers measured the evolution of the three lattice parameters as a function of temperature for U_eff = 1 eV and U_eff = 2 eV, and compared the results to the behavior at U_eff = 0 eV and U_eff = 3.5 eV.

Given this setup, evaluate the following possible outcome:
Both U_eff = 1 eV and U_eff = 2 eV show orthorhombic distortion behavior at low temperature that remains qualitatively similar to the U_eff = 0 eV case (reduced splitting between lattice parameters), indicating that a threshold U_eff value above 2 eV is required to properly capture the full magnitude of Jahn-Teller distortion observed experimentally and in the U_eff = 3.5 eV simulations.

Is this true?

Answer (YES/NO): NO